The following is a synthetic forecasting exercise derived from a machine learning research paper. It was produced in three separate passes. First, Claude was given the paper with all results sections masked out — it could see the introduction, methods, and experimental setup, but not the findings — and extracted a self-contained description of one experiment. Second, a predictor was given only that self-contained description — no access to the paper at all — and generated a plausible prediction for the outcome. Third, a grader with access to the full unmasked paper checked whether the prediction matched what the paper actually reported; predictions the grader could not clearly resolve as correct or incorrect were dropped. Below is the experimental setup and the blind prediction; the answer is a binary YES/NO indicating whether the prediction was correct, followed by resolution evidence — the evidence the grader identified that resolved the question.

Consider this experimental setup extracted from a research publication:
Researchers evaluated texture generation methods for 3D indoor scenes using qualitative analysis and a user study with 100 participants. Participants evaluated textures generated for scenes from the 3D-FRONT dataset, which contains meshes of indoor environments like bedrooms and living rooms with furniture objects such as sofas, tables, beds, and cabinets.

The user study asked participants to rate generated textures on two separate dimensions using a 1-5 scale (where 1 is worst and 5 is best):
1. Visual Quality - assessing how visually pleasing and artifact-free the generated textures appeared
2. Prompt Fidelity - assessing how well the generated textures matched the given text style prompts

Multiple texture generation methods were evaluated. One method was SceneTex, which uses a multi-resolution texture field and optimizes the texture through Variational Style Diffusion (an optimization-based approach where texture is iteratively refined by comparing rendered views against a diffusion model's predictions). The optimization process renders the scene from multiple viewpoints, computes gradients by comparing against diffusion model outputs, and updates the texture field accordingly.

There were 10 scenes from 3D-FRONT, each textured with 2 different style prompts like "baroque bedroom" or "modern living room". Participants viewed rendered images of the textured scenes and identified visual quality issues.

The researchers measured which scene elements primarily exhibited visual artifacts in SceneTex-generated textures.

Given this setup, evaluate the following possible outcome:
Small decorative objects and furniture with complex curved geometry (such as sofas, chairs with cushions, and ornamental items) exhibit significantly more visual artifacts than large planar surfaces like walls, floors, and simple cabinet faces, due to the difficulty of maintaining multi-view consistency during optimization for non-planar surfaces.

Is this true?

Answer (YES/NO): NO